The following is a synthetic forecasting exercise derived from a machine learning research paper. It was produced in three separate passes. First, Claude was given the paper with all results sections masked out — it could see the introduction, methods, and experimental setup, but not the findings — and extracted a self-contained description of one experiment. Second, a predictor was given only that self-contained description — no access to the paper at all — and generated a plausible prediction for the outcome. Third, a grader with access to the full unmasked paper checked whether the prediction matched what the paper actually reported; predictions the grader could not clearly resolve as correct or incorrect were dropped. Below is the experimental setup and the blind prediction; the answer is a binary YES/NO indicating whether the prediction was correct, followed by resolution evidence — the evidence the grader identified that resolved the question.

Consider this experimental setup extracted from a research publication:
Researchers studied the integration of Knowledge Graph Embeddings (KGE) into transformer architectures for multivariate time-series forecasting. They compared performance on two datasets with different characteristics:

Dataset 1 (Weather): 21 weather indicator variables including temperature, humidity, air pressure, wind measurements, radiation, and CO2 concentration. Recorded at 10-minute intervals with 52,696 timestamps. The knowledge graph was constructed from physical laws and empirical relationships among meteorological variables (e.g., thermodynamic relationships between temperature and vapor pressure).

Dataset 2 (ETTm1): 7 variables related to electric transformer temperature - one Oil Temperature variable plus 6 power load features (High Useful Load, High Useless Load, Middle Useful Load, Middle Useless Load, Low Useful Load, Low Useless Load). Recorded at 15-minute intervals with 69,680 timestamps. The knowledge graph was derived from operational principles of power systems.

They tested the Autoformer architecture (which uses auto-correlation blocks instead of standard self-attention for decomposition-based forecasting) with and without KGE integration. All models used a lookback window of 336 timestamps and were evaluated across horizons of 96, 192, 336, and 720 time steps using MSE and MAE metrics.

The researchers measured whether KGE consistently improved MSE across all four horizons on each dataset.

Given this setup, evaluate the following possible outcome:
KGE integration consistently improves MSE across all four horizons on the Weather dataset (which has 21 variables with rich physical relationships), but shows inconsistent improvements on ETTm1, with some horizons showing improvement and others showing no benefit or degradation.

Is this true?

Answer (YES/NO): NO